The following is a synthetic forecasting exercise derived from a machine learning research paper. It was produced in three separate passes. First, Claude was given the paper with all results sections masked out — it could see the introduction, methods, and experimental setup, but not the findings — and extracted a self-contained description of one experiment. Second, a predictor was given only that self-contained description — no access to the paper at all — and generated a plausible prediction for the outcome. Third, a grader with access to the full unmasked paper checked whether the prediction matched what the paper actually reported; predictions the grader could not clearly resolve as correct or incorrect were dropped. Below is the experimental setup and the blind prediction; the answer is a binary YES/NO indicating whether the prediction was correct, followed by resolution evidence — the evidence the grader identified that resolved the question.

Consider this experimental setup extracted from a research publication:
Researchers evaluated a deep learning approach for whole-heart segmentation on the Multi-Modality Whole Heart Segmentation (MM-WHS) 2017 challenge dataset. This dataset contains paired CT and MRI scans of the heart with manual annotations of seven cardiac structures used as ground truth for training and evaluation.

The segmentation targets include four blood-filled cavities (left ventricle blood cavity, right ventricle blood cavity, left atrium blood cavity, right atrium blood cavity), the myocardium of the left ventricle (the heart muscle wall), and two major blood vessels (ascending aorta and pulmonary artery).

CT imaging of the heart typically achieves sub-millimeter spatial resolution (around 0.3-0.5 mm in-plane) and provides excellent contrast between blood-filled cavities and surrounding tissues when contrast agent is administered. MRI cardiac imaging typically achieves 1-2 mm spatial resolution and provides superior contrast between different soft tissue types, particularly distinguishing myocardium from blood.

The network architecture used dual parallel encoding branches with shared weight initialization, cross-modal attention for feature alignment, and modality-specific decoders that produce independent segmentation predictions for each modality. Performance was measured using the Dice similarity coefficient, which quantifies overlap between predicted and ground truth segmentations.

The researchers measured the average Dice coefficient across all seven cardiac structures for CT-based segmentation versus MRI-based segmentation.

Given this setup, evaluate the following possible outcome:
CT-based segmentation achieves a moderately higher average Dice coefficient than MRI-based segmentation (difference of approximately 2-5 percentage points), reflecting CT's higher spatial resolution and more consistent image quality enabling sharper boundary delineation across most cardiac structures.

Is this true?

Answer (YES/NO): NO